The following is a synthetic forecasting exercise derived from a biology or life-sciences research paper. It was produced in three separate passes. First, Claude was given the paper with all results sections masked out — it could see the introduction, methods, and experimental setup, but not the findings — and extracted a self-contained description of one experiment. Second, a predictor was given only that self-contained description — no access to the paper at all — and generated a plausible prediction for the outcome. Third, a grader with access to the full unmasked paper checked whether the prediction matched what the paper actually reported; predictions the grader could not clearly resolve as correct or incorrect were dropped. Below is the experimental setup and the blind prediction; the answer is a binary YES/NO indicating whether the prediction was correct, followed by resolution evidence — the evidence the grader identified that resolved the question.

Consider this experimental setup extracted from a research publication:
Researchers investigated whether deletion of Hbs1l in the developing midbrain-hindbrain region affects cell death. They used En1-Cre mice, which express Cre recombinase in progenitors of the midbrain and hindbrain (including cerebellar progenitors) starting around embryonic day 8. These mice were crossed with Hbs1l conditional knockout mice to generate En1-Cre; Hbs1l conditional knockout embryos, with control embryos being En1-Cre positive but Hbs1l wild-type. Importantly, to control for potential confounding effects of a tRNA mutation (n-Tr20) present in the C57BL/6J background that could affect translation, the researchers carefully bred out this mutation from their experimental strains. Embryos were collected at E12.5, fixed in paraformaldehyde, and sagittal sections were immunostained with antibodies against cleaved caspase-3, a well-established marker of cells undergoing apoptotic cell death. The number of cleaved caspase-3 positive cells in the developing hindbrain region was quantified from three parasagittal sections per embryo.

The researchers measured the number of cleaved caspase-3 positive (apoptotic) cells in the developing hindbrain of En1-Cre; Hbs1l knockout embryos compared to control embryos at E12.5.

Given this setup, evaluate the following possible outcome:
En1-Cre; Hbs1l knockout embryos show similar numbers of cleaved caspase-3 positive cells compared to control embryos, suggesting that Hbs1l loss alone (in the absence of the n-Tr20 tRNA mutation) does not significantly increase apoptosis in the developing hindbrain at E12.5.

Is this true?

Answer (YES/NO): YES